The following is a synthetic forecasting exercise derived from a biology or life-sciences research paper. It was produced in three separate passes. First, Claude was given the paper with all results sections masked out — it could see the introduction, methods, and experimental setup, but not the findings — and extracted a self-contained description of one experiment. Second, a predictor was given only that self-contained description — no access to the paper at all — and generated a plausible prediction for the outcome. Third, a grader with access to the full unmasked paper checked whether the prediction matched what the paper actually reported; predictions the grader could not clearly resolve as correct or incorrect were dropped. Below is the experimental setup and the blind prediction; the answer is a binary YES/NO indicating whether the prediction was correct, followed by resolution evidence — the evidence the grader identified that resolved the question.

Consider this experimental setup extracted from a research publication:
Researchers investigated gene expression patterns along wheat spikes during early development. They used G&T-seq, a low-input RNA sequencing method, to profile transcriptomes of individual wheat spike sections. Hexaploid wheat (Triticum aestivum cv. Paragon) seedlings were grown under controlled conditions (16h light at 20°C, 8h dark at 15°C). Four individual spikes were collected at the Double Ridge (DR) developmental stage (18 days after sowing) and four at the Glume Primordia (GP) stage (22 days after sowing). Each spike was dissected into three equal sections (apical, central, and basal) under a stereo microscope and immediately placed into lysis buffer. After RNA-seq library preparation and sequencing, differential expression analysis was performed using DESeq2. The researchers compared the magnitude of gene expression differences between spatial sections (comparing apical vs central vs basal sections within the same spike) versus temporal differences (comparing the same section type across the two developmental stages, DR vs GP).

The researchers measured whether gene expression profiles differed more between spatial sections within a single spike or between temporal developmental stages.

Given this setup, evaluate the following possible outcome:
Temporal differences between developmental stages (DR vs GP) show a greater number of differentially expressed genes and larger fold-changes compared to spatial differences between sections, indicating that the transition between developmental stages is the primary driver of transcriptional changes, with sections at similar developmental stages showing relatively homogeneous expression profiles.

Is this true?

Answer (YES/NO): NO